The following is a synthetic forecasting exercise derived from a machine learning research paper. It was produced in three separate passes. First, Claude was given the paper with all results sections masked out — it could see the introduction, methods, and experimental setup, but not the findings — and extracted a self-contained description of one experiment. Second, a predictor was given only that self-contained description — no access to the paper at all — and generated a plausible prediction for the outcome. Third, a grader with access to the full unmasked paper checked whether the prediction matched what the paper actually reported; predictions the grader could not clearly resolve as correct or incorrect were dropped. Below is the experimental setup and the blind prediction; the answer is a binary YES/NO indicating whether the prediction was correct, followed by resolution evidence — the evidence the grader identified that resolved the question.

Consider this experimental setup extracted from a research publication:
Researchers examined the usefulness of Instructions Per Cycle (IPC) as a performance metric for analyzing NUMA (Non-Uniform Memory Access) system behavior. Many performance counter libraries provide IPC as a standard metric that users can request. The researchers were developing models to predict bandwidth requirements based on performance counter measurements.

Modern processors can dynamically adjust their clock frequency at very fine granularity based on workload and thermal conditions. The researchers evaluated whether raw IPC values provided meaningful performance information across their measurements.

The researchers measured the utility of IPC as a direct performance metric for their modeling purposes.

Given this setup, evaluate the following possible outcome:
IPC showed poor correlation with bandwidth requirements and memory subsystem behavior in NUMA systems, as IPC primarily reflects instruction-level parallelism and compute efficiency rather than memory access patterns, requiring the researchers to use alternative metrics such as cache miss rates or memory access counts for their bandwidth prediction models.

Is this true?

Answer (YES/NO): NO